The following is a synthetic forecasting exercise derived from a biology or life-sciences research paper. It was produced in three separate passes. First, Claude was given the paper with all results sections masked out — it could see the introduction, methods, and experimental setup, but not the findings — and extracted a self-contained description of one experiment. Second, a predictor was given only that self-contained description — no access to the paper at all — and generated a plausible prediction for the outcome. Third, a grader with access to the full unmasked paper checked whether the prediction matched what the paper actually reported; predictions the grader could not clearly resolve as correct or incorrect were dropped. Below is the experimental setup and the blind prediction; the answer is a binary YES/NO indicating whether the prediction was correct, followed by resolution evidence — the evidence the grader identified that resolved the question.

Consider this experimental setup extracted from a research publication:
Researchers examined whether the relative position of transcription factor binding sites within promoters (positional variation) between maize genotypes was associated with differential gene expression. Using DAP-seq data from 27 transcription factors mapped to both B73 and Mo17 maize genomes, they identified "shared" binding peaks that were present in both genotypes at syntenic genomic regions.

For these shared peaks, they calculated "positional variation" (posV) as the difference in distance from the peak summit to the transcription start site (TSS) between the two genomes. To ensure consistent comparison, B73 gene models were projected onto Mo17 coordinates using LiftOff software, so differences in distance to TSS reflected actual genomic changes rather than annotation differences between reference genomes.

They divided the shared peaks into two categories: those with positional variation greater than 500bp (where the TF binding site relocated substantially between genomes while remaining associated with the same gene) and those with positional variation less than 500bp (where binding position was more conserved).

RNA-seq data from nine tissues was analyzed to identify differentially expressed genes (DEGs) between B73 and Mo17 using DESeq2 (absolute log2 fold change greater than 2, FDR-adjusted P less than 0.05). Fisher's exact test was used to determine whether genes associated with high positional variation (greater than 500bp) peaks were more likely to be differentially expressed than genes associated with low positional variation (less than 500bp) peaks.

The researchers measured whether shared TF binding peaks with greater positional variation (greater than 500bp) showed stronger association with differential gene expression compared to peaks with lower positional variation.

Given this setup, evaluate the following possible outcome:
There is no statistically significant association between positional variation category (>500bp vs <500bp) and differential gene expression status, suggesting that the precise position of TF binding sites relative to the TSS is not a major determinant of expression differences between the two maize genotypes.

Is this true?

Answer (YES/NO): NO